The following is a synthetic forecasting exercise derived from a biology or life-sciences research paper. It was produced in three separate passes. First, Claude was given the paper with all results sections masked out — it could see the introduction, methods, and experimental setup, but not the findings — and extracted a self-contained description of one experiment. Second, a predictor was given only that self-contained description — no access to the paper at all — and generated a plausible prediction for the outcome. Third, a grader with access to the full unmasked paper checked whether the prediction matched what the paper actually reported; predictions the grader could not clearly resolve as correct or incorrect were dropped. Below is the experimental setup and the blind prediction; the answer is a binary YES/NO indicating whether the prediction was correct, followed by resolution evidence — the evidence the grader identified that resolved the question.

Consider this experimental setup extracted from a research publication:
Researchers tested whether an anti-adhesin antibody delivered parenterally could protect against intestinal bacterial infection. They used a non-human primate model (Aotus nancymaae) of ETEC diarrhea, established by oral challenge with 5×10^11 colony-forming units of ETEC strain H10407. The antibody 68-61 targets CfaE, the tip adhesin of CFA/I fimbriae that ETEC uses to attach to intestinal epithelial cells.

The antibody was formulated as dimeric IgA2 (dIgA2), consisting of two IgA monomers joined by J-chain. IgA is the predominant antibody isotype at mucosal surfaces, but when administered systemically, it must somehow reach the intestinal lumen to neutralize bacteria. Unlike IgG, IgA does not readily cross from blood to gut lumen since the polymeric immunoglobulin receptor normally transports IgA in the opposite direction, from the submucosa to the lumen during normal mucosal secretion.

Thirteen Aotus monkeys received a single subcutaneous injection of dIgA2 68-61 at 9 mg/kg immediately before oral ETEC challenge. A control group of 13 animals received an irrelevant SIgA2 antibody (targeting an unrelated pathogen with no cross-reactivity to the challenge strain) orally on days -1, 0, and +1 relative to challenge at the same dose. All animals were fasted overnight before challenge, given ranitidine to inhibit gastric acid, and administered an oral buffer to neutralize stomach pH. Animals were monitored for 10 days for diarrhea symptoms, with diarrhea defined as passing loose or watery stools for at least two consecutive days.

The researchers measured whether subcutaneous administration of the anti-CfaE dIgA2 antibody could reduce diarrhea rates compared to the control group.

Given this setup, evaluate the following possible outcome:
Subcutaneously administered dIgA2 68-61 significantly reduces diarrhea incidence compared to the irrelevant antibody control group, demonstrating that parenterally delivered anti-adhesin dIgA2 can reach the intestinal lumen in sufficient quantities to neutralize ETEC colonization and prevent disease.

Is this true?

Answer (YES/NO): NO